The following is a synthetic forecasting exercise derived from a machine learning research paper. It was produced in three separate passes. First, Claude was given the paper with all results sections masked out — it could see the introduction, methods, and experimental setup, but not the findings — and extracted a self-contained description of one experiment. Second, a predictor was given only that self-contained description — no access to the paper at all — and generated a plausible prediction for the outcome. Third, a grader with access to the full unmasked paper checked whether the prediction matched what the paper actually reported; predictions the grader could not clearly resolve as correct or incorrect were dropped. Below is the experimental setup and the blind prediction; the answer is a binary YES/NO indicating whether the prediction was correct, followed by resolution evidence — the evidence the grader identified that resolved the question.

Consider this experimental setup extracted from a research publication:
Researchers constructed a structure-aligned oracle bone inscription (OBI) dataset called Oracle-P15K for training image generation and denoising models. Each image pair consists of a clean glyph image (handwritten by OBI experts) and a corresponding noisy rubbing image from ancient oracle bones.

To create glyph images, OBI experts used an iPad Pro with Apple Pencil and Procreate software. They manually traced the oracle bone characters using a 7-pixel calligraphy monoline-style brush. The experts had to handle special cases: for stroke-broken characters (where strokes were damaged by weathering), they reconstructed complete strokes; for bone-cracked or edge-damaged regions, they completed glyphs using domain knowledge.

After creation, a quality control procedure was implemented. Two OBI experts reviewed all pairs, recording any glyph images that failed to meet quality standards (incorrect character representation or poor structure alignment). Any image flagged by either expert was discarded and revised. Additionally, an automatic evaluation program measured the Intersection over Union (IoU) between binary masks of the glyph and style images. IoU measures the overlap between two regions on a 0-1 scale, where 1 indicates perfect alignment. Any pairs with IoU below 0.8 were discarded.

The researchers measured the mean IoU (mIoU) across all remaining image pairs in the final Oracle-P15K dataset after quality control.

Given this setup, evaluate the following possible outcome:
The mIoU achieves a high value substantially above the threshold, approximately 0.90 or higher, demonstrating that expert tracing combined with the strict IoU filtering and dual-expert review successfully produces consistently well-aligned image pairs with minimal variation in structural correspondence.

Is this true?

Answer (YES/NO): NO